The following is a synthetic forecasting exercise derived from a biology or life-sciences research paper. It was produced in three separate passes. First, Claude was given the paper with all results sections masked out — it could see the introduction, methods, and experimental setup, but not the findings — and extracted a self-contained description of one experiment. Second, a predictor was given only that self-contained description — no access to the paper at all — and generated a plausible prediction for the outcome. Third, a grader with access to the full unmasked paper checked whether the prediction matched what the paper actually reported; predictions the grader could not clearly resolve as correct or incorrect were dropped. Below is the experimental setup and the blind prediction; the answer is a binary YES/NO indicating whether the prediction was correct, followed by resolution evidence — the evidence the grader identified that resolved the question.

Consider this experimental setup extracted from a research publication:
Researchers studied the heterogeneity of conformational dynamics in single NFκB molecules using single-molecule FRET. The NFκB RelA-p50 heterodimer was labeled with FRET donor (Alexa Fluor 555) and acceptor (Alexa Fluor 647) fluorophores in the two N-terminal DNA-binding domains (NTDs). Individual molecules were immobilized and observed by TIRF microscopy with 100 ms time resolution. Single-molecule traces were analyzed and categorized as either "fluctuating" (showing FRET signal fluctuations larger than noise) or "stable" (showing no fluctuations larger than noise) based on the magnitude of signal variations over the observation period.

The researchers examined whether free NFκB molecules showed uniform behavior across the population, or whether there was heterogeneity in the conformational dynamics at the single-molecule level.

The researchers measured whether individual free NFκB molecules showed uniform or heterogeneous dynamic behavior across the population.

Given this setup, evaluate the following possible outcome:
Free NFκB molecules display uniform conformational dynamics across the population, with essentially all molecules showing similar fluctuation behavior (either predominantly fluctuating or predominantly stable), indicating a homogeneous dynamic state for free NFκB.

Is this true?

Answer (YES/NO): NO